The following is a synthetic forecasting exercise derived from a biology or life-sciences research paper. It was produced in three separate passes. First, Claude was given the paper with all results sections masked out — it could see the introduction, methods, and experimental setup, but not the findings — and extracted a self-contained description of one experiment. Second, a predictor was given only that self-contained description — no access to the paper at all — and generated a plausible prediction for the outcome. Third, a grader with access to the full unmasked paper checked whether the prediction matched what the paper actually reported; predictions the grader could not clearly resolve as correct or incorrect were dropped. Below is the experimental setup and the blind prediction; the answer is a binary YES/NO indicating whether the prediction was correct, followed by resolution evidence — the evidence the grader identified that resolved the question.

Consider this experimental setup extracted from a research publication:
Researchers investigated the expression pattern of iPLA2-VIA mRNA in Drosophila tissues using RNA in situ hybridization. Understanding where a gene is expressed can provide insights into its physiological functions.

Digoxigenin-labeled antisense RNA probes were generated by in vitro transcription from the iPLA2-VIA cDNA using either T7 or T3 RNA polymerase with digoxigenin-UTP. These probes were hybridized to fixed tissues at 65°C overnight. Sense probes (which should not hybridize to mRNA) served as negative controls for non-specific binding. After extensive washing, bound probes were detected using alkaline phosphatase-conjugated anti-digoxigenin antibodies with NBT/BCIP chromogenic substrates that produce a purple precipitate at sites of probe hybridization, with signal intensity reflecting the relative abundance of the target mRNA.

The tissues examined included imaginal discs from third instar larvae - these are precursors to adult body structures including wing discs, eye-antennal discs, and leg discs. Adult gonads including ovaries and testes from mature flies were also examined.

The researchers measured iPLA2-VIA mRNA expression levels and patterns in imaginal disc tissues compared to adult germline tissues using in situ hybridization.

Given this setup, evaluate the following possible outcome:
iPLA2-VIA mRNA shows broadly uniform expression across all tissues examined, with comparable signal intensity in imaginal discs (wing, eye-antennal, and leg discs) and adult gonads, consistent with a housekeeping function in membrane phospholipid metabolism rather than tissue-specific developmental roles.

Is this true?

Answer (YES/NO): NO